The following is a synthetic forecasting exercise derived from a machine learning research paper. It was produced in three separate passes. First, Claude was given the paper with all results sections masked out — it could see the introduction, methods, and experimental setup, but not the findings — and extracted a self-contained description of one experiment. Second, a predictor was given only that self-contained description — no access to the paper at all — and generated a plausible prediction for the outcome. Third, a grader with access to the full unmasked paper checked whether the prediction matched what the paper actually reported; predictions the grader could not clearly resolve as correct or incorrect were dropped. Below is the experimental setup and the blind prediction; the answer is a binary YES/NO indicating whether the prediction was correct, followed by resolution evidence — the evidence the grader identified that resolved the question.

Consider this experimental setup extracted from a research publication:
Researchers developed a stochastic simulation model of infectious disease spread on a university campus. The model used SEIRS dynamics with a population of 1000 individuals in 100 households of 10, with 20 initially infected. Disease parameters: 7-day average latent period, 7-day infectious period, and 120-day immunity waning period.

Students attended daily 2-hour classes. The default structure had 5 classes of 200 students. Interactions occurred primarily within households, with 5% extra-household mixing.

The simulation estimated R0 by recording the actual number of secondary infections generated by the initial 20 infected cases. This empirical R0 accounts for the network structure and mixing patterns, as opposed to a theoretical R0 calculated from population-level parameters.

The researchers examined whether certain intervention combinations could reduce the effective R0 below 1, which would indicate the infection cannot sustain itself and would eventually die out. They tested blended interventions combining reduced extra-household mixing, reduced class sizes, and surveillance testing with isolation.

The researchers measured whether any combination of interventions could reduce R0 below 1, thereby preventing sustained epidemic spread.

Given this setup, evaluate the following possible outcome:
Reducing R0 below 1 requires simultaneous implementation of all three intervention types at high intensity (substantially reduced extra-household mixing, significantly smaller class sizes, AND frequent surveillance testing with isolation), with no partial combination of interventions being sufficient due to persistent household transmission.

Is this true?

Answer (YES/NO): NO